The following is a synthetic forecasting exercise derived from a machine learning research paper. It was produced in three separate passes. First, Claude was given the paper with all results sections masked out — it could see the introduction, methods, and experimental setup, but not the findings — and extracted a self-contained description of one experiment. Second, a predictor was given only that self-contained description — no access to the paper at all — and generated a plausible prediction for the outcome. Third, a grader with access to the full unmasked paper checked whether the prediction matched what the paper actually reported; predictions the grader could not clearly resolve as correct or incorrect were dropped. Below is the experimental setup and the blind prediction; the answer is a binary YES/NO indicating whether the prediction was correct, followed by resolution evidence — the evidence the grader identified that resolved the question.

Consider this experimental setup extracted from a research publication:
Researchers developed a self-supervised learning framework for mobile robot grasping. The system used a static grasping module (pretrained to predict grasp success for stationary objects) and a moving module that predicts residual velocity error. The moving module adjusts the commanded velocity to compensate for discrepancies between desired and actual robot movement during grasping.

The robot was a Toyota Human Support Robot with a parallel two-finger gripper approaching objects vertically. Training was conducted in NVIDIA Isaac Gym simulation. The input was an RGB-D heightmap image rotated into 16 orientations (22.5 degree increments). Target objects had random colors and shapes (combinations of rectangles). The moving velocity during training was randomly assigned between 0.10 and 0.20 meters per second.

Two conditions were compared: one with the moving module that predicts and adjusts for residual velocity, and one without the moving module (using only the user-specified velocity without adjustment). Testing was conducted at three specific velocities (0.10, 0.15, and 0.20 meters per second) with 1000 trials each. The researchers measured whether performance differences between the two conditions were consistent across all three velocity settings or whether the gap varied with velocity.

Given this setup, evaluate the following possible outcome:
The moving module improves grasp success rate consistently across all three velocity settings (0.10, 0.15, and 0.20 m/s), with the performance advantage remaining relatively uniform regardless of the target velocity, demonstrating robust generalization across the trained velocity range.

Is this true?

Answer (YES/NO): NO